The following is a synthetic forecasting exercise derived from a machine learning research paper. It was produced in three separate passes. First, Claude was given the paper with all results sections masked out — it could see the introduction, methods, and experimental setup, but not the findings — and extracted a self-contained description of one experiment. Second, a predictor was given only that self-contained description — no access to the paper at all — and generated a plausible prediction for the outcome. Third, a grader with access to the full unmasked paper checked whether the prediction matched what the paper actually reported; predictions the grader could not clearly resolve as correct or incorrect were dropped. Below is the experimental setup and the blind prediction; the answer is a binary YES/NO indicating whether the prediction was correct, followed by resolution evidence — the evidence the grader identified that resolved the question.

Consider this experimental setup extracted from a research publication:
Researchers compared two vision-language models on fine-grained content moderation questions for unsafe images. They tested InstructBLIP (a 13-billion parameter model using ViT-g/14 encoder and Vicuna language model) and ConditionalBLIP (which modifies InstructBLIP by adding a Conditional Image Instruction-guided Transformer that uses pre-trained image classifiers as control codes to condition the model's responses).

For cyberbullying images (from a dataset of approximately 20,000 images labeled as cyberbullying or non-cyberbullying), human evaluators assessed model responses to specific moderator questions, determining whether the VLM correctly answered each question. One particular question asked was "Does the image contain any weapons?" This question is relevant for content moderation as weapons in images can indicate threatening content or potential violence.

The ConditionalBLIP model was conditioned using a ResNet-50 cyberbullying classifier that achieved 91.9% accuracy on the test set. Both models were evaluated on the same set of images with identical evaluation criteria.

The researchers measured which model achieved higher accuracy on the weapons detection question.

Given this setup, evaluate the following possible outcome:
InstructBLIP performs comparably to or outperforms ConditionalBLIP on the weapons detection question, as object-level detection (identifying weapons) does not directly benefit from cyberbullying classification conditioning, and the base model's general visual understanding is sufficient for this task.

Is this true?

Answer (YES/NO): YES